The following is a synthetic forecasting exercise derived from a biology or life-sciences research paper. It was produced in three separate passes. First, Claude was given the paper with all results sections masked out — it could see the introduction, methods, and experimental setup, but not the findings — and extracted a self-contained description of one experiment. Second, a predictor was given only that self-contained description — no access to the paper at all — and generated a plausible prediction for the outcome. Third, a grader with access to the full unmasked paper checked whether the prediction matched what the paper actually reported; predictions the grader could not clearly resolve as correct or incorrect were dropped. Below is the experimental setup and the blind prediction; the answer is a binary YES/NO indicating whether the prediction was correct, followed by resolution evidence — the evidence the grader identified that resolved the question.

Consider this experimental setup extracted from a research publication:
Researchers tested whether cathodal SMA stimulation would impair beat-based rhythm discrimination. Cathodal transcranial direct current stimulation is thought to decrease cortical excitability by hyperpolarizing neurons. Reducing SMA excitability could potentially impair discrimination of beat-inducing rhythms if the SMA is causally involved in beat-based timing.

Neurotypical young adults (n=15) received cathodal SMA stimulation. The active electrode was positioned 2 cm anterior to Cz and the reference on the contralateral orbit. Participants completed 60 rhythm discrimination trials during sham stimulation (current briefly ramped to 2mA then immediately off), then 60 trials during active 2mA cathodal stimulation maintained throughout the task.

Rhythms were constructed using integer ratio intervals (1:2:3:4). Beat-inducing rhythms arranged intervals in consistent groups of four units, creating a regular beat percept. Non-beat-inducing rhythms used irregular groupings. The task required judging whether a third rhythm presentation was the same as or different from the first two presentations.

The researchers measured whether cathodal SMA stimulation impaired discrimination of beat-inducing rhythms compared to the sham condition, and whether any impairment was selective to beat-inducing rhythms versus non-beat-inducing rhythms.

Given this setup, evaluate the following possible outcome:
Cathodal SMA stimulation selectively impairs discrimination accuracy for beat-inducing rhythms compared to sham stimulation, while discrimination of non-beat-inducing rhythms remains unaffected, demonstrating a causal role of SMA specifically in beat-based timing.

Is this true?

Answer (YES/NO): NO